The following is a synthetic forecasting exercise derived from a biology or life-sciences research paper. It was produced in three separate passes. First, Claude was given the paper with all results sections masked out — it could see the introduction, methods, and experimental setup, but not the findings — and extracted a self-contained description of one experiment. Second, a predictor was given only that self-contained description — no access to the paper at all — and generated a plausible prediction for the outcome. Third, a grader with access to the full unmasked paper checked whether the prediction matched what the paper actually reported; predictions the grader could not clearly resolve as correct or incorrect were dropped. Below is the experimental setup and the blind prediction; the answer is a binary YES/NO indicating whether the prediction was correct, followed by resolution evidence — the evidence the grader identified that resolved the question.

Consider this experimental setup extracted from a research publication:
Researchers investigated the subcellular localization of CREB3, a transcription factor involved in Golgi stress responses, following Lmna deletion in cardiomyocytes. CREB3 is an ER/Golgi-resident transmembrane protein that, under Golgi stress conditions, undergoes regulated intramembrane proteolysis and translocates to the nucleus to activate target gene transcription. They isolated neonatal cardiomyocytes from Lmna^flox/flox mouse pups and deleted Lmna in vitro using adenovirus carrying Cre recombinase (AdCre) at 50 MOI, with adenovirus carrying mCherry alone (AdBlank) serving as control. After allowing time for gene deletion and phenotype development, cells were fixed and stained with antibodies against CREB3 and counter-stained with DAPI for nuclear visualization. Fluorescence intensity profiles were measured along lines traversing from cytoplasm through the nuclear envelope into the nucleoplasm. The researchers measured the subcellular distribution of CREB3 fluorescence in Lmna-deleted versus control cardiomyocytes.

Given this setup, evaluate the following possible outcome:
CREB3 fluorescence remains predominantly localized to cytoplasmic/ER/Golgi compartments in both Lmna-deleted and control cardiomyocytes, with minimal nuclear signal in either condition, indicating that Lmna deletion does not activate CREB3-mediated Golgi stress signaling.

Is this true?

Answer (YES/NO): NO